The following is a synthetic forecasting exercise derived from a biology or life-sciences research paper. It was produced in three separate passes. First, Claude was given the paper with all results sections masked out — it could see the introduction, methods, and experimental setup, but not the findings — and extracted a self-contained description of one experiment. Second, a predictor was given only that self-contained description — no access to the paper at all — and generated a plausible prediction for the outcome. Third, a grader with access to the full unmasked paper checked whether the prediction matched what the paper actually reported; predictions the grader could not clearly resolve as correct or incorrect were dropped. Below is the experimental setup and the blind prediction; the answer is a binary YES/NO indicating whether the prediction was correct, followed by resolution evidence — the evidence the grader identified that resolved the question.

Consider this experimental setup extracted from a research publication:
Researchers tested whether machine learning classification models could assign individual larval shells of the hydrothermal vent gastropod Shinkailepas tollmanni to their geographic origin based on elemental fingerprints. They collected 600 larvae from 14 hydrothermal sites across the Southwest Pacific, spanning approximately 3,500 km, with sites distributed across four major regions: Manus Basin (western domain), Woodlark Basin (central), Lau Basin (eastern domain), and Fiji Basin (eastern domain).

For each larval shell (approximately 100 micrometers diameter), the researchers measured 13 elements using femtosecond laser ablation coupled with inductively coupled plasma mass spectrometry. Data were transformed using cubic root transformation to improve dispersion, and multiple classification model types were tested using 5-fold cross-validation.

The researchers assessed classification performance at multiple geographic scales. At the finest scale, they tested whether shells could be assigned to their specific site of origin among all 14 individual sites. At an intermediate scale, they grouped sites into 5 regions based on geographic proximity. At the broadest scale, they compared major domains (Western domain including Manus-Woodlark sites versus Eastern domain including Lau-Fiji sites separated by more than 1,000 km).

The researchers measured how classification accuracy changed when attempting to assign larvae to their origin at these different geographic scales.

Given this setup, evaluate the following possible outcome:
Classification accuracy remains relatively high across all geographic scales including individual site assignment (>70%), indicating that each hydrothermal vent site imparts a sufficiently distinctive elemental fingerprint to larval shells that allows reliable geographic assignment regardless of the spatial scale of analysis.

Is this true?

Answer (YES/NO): NO